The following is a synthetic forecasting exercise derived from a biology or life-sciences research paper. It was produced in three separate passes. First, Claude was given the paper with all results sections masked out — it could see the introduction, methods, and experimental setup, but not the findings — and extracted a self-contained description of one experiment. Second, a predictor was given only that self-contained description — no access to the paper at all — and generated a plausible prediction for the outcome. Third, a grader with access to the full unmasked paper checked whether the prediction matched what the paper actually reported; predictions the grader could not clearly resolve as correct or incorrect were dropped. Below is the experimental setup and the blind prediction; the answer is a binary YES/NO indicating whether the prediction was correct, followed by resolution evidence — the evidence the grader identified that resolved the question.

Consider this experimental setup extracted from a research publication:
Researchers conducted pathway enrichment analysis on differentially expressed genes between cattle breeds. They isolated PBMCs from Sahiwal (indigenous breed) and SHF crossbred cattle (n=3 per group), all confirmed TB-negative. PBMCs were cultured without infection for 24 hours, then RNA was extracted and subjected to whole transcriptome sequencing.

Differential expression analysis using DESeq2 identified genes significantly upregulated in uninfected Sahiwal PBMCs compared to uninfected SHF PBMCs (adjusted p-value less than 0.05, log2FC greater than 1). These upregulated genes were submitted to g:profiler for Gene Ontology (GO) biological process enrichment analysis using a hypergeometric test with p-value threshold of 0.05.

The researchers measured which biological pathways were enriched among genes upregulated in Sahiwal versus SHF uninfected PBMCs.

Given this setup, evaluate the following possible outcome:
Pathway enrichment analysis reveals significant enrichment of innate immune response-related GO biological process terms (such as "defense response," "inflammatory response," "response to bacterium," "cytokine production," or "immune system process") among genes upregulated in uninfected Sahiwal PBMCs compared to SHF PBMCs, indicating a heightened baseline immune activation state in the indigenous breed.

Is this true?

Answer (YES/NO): NO